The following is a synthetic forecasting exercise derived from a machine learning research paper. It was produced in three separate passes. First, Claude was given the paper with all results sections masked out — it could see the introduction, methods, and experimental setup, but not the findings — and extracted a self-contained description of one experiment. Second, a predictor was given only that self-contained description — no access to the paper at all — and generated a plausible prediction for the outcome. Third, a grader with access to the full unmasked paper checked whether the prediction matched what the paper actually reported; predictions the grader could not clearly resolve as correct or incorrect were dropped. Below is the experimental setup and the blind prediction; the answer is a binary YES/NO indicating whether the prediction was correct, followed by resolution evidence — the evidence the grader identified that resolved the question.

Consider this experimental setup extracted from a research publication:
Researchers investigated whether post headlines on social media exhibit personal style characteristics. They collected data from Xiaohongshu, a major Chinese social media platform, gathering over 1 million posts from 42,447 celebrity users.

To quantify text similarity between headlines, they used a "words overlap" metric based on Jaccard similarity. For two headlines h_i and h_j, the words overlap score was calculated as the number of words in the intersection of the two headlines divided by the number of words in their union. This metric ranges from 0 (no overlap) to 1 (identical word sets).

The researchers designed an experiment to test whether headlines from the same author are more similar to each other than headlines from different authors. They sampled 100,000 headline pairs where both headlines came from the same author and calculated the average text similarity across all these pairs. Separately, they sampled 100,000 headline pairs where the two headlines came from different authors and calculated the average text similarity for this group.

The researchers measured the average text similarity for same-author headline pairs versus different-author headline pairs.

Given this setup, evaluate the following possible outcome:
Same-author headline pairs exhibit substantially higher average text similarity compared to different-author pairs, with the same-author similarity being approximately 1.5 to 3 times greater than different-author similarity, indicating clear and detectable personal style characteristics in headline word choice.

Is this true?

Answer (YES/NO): NO